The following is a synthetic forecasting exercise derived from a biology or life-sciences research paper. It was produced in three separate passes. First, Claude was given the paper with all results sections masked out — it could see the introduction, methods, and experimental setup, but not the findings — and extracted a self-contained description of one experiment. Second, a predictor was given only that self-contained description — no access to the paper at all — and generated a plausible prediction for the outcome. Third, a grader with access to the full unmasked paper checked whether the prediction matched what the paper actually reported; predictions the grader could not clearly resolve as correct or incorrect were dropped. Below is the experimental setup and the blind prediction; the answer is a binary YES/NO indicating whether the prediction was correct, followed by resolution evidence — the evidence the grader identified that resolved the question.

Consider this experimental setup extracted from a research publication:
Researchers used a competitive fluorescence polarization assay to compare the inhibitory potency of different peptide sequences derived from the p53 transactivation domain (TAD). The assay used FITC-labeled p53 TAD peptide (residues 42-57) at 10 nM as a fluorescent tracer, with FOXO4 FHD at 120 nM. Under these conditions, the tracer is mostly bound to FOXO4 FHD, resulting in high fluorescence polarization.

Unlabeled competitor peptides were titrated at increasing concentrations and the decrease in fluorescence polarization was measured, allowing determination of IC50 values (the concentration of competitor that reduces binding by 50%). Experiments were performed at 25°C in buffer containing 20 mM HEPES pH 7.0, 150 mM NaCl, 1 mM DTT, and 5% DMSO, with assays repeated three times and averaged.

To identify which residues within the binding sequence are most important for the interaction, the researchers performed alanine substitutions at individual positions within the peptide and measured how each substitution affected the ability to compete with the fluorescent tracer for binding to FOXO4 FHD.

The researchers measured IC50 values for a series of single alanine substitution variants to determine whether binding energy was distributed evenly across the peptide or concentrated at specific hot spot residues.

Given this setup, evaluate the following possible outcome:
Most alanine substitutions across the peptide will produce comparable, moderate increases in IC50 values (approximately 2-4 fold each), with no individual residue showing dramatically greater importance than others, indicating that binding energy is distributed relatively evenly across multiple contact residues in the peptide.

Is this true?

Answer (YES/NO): NO